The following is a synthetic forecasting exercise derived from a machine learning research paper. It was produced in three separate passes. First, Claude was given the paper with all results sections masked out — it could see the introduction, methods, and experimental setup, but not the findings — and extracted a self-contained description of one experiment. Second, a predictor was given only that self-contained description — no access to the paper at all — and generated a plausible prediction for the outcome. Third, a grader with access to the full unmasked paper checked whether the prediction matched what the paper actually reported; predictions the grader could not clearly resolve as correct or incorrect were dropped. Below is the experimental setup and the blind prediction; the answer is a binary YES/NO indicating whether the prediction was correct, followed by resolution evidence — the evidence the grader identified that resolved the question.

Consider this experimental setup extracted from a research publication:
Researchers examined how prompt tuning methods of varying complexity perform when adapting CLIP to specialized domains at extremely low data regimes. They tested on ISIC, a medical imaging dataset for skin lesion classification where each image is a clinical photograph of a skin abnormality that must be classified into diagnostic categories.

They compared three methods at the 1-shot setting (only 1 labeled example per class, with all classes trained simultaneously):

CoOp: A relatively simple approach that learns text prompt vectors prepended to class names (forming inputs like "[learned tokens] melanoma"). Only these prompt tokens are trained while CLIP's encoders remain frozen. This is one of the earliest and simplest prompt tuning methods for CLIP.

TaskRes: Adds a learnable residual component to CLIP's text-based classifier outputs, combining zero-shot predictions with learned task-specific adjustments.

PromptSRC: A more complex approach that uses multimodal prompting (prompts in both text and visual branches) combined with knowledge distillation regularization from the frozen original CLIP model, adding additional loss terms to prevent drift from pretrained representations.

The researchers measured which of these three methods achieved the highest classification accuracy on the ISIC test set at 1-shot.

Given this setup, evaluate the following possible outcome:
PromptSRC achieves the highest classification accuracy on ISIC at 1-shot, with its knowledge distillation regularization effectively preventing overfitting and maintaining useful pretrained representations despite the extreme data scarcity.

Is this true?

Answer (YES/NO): NO